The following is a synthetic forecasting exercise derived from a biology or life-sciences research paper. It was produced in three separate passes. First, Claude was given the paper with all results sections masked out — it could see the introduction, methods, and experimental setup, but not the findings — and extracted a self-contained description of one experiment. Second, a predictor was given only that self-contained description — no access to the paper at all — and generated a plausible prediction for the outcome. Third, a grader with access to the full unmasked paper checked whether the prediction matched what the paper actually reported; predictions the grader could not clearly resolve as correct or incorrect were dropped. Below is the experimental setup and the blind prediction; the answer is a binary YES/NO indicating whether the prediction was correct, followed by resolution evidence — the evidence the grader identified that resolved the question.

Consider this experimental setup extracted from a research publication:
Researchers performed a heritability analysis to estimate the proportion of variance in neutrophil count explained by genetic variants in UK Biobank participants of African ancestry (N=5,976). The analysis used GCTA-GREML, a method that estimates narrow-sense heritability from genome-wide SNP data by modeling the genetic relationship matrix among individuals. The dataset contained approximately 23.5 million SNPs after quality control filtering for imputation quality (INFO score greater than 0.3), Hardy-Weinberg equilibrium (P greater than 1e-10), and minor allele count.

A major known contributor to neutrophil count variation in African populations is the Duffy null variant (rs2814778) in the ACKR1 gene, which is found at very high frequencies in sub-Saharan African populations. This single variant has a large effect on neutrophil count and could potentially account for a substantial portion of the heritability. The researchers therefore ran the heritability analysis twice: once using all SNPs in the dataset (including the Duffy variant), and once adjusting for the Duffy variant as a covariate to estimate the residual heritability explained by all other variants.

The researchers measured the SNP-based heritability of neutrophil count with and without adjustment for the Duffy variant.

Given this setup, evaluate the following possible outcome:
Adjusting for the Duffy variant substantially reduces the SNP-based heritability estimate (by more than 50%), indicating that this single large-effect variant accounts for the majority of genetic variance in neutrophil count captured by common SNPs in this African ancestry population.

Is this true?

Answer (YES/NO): YES